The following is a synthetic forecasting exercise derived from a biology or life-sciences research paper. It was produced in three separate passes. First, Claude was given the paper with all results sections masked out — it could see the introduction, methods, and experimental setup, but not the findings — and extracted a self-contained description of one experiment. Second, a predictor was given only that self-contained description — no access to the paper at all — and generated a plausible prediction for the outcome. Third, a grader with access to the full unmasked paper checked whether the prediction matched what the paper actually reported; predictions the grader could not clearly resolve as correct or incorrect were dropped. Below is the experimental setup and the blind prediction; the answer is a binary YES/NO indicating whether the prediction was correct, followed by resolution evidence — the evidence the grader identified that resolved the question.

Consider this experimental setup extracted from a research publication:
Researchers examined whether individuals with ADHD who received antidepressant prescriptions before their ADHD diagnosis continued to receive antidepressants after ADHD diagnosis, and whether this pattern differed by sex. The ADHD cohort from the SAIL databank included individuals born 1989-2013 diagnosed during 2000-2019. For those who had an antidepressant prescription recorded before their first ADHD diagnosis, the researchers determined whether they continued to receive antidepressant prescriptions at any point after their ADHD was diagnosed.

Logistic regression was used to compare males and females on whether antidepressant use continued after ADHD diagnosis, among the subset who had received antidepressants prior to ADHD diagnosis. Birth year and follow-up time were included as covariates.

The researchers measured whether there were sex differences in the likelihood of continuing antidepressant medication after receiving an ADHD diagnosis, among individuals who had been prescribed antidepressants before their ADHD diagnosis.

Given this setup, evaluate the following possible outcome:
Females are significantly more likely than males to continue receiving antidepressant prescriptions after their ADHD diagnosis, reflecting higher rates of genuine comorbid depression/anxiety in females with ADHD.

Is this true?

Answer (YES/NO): NO